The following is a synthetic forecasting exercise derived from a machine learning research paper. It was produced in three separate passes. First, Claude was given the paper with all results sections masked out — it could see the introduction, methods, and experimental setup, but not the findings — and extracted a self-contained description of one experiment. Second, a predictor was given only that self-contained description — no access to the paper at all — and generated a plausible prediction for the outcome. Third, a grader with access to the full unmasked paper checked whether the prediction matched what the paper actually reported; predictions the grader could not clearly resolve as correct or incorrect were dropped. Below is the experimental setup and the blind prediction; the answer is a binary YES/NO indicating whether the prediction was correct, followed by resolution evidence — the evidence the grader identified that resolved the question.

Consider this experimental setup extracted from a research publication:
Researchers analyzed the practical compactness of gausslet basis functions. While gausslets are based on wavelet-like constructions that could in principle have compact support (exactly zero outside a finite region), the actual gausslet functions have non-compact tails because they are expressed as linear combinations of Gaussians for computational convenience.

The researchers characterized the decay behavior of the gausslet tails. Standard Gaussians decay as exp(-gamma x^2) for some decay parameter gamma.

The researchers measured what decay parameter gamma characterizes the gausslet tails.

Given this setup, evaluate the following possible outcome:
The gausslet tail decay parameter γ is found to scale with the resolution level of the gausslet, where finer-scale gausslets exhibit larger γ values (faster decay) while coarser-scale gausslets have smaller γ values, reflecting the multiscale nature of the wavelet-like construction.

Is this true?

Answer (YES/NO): NO